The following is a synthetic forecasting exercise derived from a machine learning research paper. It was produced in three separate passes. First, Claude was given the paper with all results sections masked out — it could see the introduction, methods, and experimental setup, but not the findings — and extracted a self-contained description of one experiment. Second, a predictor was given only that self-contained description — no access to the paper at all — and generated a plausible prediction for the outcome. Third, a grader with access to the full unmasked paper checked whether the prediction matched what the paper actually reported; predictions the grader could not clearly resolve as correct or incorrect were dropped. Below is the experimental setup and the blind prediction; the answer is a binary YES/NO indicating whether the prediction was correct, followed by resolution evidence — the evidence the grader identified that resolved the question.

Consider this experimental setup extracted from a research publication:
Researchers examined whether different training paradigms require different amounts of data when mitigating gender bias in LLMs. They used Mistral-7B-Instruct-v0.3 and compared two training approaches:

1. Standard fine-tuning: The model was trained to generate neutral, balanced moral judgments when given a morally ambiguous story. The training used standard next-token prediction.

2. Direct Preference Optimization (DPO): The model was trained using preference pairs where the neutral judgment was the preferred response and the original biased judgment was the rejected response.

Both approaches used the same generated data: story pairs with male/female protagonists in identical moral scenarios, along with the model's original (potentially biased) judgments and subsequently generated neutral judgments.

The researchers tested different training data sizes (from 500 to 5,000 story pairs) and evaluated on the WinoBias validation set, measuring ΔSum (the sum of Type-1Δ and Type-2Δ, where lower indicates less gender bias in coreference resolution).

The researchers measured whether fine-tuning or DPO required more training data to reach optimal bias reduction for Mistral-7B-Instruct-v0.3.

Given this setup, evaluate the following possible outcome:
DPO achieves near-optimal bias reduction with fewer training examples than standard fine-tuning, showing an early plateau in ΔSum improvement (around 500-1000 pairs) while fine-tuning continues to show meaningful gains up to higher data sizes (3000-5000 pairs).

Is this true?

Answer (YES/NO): NO